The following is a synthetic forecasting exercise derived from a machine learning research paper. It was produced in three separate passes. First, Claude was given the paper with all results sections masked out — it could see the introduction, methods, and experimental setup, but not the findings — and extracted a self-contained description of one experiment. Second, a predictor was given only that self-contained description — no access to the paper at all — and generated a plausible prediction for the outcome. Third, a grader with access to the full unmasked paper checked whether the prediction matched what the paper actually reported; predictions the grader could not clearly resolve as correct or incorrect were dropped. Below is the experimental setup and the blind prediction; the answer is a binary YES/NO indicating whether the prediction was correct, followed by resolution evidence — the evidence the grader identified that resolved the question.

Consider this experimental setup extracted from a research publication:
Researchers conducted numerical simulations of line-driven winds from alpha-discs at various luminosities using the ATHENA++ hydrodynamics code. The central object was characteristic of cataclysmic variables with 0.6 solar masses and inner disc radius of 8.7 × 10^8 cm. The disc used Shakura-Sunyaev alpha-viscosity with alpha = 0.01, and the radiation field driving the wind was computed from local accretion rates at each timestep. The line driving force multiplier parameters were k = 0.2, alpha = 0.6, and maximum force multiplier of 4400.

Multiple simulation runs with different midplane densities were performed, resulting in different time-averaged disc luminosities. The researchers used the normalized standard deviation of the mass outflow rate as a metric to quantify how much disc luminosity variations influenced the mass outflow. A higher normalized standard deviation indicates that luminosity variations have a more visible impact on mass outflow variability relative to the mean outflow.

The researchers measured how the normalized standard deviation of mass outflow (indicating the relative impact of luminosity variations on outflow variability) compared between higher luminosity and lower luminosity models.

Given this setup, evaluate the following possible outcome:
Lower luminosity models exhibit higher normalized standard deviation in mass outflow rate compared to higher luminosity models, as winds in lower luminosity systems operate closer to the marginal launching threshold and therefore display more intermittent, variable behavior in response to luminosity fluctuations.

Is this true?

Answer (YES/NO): NO